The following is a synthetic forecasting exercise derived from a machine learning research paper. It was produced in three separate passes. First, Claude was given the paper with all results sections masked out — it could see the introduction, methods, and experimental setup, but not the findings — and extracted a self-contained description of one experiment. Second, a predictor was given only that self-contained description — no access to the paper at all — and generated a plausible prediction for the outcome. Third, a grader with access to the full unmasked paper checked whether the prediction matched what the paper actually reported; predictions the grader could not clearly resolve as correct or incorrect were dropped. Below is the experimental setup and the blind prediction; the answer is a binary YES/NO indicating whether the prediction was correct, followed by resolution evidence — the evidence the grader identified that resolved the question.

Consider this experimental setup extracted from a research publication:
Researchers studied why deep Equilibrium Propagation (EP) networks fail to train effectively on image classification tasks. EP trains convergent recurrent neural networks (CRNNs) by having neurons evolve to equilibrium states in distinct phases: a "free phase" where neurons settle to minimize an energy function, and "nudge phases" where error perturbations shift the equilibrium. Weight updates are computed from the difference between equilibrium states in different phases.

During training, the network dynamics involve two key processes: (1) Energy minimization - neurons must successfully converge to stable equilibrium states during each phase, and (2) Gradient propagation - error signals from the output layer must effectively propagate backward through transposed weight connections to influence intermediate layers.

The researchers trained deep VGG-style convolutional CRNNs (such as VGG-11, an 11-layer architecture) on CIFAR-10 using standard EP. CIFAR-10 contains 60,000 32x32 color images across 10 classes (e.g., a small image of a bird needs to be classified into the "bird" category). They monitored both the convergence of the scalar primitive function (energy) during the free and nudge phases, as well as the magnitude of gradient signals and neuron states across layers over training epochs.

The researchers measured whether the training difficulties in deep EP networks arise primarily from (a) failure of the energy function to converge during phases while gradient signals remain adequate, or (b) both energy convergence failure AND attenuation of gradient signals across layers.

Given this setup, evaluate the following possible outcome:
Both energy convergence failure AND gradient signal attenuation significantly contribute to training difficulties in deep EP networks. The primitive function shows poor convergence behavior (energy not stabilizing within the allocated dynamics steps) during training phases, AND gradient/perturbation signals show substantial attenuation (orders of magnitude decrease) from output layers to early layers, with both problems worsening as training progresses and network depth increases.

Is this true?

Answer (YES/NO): YES